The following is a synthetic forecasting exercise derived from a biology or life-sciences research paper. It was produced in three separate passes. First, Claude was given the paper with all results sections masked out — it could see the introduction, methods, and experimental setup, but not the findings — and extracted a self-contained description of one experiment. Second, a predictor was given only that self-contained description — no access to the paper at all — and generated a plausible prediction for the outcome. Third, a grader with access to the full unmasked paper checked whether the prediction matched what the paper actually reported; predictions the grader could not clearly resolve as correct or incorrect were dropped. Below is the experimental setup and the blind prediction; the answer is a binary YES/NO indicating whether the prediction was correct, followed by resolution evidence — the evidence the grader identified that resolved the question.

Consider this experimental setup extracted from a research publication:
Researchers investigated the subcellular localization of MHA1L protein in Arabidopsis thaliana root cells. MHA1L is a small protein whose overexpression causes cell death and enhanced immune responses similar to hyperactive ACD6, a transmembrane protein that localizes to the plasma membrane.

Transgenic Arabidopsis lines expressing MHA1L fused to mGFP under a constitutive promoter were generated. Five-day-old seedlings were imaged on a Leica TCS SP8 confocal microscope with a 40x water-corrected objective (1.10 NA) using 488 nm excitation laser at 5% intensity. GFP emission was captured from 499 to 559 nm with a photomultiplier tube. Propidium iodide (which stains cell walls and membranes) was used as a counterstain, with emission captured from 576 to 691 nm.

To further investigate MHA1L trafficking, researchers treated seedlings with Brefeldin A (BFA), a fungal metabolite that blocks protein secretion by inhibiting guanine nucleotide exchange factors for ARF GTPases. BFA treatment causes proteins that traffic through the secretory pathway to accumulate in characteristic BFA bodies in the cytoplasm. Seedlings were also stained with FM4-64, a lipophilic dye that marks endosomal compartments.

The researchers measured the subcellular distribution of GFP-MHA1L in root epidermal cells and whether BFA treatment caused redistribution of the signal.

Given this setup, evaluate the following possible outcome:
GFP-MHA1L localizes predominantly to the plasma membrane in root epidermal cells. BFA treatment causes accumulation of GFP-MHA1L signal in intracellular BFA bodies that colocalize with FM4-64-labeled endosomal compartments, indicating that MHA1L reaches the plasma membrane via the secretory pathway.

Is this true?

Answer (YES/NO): NO